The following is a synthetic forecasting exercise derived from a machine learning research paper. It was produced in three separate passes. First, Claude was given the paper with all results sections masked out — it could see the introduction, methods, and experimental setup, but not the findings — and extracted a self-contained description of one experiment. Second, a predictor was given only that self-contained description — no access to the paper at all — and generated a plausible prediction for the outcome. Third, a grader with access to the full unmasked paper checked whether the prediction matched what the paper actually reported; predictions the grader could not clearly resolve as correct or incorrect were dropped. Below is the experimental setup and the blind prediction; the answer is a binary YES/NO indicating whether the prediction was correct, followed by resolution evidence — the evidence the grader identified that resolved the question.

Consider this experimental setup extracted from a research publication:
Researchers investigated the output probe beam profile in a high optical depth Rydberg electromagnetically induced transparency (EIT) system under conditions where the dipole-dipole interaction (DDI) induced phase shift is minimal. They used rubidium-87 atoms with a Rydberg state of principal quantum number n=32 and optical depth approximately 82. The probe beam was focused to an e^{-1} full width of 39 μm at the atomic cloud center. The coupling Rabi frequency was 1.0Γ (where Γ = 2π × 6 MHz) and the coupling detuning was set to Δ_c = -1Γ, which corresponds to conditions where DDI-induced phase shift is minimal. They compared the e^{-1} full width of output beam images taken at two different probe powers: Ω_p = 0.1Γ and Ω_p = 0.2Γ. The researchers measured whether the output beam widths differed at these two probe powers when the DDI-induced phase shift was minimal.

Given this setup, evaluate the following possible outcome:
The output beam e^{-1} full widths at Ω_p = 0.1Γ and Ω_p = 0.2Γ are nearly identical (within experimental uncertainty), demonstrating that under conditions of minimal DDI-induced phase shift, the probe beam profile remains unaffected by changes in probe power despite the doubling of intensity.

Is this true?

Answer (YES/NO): NO